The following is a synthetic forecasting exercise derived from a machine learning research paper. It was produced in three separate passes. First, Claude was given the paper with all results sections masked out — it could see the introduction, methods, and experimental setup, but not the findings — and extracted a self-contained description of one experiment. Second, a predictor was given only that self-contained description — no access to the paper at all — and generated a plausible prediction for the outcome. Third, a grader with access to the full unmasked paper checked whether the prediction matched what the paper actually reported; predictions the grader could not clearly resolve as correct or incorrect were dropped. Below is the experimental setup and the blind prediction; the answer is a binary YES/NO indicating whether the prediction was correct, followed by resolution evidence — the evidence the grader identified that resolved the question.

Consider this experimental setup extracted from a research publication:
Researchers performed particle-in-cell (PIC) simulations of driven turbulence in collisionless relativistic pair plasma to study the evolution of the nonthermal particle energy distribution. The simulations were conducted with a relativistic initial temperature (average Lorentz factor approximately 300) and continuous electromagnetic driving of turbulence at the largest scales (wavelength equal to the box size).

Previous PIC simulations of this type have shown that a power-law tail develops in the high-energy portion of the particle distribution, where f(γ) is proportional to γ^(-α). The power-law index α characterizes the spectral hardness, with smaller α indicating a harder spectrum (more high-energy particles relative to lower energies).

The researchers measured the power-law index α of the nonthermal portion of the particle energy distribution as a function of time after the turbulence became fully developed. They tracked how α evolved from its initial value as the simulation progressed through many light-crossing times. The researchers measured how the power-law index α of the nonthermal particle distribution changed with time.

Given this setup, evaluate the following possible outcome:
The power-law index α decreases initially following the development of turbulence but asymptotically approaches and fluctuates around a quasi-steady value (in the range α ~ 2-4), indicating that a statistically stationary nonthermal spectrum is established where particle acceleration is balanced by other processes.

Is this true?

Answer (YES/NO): YES